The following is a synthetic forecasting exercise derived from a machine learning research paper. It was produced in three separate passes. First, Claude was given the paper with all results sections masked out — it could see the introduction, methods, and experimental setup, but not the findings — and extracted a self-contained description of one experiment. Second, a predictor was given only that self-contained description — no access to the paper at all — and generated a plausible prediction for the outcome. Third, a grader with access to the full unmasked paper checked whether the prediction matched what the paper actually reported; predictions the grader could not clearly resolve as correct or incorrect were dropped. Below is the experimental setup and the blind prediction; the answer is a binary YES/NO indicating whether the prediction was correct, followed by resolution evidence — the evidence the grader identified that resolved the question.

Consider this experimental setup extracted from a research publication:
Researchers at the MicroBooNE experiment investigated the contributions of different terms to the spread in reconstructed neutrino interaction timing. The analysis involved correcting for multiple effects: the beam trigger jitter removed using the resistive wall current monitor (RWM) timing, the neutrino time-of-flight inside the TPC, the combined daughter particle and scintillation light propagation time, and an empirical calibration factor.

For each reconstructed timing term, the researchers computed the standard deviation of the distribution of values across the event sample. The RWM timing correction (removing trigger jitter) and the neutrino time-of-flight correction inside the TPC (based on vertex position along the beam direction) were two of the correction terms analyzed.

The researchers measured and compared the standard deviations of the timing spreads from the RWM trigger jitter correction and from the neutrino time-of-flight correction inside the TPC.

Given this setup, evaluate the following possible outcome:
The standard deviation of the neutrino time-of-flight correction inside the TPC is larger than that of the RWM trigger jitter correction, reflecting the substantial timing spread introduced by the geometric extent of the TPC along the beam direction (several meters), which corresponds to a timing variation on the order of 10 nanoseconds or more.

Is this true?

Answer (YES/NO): NO